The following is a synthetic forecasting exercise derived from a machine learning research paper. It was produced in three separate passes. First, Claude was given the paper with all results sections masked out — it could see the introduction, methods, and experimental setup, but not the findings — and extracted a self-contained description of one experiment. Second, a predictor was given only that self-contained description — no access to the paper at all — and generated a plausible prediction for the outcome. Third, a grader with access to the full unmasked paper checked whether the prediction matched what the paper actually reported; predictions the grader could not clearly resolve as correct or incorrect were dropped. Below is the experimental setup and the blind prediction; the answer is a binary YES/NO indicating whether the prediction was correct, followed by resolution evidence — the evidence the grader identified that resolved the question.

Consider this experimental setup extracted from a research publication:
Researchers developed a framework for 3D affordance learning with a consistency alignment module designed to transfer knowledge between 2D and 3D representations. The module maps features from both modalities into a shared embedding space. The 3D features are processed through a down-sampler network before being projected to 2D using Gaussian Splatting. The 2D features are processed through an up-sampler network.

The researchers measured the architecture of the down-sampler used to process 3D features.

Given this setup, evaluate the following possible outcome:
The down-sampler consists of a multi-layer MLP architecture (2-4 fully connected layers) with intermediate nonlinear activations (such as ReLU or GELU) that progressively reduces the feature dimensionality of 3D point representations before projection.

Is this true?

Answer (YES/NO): NO